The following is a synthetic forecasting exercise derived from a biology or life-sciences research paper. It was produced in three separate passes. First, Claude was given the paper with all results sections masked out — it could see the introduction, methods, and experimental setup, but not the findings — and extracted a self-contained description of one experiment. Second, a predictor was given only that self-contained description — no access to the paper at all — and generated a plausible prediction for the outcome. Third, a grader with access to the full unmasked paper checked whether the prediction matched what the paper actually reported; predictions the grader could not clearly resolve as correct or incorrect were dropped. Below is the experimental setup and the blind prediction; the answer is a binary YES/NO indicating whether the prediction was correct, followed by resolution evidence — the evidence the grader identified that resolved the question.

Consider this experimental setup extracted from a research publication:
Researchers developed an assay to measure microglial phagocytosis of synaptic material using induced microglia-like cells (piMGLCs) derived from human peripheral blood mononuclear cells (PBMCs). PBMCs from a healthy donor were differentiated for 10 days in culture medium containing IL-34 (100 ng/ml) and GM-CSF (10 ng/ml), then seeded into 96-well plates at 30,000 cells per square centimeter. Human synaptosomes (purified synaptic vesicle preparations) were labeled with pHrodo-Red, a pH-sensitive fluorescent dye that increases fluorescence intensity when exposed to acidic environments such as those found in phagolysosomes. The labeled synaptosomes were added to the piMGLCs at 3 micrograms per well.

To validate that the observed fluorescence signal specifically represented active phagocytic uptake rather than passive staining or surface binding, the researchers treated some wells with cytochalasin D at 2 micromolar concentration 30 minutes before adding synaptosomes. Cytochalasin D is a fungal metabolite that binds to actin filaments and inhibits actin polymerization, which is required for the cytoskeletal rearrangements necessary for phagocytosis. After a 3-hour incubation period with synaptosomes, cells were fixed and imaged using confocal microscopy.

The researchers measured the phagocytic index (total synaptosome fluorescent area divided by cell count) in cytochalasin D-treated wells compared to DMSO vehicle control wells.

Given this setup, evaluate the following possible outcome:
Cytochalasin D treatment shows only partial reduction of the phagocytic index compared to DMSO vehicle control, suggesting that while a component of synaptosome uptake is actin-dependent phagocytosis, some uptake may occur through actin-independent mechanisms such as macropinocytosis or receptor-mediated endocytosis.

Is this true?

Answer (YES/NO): NO